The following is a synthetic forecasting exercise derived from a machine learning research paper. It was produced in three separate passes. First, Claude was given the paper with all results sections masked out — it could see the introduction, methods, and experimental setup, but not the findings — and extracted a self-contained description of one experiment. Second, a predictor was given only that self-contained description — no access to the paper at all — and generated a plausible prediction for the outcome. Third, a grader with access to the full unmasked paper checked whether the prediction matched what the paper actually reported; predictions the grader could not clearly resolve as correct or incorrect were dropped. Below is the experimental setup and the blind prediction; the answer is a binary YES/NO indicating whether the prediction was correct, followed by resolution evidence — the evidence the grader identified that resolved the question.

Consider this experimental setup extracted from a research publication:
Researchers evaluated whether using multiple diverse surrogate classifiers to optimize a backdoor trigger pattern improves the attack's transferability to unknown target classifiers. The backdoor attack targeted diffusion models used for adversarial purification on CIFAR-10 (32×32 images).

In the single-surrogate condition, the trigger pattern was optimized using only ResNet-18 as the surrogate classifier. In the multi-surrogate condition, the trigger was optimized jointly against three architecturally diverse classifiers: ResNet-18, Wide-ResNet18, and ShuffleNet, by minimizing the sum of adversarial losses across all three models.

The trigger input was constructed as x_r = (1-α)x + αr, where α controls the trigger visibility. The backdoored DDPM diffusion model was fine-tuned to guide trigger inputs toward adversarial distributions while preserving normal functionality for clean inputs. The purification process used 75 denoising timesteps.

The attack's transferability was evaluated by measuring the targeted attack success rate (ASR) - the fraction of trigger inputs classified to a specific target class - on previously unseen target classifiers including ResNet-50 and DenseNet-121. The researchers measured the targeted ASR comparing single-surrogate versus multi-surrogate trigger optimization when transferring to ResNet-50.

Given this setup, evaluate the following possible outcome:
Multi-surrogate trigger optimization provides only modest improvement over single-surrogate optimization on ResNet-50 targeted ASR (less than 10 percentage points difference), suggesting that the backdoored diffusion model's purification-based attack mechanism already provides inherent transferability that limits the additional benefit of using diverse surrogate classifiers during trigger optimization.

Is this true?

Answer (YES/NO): NO